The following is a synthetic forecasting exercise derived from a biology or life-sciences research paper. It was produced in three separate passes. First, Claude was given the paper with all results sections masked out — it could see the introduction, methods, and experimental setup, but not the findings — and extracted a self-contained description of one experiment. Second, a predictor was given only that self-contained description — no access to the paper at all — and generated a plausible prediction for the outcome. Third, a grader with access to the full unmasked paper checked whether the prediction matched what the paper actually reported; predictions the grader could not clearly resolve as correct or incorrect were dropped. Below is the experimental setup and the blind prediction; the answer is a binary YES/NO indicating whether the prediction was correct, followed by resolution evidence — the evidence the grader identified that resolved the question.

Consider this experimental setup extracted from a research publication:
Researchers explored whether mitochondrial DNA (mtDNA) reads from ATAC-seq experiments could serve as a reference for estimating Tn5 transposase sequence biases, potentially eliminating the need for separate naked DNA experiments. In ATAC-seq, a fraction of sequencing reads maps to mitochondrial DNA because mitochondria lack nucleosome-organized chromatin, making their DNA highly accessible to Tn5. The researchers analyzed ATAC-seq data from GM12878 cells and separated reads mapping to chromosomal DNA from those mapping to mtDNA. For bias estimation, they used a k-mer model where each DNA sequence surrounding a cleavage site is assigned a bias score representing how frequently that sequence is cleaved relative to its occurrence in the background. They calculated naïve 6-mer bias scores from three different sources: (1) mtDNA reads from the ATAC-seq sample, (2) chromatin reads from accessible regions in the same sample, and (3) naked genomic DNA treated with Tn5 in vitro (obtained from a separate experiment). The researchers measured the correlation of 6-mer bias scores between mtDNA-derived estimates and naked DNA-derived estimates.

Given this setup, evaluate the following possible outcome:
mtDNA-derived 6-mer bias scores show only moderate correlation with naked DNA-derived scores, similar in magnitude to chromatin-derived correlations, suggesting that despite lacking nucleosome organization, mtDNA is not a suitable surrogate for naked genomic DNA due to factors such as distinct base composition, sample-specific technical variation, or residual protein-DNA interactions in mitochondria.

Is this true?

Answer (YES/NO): NO